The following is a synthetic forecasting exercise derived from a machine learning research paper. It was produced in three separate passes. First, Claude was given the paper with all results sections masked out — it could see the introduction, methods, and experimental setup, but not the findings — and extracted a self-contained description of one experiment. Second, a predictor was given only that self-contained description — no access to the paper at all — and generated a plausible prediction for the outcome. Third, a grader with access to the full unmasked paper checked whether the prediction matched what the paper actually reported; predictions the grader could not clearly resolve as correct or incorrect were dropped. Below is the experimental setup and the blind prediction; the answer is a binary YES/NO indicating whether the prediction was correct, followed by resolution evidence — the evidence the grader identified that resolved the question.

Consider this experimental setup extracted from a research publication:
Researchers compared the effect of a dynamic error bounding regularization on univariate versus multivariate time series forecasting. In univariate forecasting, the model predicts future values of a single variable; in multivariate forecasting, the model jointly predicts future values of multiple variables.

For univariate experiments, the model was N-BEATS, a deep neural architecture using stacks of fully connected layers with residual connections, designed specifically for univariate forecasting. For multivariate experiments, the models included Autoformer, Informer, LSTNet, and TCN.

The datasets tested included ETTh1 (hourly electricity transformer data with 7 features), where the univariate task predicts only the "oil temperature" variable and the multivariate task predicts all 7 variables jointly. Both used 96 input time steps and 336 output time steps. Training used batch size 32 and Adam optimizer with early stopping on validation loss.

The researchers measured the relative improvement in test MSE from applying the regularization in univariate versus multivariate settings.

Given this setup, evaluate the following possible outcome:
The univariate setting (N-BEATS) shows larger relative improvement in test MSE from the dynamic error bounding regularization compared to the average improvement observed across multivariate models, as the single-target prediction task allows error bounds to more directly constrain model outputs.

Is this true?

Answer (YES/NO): NO